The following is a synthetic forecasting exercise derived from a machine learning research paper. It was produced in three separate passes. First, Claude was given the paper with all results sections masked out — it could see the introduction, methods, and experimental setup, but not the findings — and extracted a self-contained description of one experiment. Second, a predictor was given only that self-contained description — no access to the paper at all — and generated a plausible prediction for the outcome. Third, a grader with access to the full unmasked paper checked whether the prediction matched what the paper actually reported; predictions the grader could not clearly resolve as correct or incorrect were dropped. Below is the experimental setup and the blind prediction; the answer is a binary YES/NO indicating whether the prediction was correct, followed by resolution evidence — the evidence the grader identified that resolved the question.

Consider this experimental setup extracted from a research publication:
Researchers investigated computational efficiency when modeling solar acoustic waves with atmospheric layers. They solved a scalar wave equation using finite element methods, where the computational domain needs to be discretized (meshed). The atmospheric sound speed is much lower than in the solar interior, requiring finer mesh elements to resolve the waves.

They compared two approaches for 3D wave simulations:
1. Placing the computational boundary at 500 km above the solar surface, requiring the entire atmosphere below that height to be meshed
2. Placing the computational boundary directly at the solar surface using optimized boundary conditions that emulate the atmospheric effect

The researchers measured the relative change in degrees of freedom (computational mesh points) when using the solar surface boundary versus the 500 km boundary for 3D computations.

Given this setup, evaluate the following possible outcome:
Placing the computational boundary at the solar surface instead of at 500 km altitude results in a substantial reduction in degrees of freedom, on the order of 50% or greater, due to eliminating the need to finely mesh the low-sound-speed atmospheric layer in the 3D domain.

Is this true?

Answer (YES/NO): YES